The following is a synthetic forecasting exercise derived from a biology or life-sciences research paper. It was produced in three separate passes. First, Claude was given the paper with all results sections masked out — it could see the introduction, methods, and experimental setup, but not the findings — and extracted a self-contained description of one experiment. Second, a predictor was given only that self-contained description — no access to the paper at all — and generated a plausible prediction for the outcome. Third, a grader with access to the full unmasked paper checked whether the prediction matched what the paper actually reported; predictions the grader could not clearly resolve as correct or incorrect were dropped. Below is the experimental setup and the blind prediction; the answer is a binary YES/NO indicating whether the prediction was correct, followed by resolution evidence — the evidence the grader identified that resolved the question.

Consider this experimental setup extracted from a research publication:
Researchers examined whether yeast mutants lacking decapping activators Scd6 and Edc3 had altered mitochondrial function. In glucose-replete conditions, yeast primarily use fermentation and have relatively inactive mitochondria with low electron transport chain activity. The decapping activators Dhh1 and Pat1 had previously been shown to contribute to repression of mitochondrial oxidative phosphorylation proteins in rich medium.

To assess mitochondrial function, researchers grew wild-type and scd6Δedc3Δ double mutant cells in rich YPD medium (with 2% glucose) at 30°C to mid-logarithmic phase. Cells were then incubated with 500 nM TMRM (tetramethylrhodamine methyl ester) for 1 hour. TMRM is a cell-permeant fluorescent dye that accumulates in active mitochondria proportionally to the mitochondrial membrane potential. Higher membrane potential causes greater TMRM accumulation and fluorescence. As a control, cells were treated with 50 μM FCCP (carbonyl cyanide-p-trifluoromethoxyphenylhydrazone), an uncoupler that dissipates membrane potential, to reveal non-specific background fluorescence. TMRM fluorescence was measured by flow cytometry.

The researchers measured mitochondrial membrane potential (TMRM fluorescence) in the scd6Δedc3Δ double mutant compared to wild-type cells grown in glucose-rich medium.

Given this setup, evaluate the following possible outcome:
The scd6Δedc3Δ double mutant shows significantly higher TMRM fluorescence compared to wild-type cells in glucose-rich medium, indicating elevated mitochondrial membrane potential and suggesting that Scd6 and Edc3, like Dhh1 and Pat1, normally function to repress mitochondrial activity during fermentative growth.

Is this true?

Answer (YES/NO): YES